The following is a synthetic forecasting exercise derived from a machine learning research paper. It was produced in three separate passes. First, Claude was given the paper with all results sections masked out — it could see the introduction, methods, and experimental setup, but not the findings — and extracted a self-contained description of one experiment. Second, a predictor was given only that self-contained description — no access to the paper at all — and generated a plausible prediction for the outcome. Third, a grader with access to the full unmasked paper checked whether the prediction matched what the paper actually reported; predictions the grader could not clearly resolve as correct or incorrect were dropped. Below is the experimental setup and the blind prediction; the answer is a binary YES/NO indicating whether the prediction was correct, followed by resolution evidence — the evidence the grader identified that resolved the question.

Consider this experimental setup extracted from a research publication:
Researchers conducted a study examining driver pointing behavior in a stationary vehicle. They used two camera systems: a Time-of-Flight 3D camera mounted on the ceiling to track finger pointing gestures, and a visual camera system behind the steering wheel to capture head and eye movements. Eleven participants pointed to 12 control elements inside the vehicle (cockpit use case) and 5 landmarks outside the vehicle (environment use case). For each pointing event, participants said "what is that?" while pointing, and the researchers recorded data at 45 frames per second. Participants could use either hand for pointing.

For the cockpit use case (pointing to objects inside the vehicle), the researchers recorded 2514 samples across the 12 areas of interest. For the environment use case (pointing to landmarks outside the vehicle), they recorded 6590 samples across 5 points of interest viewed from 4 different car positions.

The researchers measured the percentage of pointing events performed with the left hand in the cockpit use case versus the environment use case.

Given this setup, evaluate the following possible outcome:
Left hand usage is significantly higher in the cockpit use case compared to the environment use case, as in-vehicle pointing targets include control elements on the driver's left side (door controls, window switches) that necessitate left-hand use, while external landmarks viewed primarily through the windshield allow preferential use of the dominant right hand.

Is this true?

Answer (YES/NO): YES